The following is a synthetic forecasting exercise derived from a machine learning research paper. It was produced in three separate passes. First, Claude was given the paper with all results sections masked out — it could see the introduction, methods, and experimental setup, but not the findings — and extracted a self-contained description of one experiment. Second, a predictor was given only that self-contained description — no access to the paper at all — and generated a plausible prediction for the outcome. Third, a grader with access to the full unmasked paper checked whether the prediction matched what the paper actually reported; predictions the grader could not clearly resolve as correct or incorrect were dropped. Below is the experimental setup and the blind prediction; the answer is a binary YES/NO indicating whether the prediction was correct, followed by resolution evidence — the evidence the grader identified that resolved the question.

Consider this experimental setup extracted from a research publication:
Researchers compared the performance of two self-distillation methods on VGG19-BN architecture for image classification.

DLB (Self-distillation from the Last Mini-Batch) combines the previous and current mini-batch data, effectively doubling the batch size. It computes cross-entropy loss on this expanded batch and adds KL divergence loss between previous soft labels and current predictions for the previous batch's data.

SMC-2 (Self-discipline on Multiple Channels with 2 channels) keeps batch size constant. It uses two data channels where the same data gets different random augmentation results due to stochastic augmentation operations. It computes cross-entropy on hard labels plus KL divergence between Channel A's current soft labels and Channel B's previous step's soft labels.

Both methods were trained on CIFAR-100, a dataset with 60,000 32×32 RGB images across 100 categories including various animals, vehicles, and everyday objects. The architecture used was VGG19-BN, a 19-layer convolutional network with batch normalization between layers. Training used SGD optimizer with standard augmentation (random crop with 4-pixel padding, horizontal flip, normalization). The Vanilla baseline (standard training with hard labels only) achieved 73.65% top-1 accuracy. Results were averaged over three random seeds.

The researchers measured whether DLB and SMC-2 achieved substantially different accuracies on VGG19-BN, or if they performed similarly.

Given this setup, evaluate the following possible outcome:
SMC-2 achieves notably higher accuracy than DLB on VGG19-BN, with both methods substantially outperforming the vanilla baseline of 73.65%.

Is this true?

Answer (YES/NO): NO